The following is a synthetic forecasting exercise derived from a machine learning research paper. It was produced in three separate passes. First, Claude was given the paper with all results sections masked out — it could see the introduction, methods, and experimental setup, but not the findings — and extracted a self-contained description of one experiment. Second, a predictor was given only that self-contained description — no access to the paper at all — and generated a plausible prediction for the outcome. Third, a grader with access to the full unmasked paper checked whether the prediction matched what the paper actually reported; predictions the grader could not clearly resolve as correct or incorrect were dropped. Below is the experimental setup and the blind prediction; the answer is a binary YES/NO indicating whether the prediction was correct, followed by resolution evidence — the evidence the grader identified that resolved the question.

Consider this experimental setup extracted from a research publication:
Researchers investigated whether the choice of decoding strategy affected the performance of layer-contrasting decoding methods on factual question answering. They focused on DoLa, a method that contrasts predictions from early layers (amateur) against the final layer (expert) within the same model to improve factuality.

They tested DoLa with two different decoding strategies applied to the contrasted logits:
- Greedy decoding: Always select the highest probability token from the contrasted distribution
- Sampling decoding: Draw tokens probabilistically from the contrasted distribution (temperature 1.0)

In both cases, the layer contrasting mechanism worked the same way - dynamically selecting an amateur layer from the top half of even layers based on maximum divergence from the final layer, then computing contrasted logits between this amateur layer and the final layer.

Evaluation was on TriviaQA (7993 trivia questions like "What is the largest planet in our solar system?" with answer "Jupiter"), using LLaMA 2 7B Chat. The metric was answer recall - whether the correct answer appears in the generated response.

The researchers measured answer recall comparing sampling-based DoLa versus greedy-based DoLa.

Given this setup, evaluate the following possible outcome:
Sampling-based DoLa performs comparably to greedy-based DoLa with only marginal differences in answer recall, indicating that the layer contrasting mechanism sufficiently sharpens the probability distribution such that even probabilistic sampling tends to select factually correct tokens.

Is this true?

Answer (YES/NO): YES